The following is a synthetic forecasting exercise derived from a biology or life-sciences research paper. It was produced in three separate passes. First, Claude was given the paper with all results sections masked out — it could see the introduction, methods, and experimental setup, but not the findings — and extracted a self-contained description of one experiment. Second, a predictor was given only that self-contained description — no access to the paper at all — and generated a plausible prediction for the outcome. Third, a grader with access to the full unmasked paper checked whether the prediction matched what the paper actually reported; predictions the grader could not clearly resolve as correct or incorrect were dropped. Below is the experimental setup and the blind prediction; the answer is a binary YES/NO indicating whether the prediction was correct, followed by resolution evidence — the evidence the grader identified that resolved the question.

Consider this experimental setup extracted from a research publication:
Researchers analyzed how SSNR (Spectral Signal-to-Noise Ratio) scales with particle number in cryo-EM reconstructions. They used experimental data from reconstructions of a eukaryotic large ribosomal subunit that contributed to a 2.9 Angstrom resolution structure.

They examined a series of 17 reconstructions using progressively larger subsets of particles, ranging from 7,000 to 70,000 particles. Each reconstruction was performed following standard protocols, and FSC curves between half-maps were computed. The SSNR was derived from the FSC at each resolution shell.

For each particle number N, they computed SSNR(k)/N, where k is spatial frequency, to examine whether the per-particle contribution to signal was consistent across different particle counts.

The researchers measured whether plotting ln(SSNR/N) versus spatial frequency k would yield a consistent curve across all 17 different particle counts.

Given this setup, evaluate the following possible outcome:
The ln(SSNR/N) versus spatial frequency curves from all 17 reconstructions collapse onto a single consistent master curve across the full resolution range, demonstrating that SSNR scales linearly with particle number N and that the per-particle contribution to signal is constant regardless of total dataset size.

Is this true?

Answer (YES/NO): NO